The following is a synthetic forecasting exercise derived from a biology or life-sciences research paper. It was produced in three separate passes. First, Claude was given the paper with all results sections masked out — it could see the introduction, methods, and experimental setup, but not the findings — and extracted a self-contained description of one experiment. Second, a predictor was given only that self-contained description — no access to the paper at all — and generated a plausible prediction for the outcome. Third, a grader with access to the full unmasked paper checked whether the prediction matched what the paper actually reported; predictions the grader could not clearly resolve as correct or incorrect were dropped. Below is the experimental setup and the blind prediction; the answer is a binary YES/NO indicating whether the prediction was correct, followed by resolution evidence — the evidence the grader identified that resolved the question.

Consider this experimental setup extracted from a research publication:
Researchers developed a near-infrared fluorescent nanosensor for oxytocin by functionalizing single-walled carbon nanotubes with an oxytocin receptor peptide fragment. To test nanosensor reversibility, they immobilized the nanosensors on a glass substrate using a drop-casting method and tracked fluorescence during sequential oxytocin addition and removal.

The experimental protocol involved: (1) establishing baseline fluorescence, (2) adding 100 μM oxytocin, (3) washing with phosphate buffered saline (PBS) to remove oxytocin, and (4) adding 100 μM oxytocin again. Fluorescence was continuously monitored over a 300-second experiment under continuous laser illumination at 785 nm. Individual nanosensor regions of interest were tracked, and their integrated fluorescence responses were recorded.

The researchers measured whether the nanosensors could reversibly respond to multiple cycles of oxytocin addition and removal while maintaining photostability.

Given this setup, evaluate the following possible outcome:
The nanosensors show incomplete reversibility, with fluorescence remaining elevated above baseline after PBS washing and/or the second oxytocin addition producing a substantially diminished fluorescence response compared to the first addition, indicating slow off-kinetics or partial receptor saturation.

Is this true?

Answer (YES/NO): NO